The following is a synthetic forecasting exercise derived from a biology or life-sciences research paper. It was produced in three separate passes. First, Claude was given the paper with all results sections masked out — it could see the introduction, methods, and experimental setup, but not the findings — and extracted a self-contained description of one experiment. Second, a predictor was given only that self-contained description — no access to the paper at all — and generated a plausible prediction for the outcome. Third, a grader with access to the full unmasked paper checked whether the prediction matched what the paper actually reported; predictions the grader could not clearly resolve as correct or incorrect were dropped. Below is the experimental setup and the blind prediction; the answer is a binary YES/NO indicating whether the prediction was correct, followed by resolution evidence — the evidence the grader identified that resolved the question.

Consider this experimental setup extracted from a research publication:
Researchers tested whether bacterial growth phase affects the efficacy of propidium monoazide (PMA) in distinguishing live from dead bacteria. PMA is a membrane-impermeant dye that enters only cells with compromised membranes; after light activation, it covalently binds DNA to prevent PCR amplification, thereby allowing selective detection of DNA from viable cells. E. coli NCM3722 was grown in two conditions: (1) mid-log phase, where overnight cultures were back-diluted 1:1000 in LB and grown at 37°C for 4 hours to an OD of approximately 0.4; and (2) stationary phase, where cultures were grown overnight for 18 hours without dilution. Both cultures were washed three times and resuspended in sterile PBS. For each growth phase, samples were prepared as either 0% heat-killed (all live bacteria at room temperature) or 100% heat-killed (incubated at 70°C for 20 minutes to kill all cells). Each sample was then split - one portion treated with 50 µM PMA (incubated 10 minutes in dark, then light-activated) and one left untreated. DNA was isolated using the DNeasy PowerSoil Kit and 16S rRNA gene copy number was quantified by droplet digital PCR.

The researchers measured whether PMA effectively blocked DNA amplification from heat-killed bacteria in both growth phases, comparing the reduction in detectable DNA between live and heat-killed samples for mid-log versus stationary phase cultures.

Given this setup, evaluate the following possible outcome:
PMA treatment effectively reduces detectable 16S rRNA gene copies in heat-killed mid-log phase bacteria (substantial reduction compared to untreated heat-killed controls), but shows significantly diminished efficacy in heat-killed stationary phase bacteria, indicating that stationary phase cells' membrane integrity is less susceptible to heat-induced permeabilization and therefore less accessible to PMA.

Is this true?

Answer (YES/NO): NO